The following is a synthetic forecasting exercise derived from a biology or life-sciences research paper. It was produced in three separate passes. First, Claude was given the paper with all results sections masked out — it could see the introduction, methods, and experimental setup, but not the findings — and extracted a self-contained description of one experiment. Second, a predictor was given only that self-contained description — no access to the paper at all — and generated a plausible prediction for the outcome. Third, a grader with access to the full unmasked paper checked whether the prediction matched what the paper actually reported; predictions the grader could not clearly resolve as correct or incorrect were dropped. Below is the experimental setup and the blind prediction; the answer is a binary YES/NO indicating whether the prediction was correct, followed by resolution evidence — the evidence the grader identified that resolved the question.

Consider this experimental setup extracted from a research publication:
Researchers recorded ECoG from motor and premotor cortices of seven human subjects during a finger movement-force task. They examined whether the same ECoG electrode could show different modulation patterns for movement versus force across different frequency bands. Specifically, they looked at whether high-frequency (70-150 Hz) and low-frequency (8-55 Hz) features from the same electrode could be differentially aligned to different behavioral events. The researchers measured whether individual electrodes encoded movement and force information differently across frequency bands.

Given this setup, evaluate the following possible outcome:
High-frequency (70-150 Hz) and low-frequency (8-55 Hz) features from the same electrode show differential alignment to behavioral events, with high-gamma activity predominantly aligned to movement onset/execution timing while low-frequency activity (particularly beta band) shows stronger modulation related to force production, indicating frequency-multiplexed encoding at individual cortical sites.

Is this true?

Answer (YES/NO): NO